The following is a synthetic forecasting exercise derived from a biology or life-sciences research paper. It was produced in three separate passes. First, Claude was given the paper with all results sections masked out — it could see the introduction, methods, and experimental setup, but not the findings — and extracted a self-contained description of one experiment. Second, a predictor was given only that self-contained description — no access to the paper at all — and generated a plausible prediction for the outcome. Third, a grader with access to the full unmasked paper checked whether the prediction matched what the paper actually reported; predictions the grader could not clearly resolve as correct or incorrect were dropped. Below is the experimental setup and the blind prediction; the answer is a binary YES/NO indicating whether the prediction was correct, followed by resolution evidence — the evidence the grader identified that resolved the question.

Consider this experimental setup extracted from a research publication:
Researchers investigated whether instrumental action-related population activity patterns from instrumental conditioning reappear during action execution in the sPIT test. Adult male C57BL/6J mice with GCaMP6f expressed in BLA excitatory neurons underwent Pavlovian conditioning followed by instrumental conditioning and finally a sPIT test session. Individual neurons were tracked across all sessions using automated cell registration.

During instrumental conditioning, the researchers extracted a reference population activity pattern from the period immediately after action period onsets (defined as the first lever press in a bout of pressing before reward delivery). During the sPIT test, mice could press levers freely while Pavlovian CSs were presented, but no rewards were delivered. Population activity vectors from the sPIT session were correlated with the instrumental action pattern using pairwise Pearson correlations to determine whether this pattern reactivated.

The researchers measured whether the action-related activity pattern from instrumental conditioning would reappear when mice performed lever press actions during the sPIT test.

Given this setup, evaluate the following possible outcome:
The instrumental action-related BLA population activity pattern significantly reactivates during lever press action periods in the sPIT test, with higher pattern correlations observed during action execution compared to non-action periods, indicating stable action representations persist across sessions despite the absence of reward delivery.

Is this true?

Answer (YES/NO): YES